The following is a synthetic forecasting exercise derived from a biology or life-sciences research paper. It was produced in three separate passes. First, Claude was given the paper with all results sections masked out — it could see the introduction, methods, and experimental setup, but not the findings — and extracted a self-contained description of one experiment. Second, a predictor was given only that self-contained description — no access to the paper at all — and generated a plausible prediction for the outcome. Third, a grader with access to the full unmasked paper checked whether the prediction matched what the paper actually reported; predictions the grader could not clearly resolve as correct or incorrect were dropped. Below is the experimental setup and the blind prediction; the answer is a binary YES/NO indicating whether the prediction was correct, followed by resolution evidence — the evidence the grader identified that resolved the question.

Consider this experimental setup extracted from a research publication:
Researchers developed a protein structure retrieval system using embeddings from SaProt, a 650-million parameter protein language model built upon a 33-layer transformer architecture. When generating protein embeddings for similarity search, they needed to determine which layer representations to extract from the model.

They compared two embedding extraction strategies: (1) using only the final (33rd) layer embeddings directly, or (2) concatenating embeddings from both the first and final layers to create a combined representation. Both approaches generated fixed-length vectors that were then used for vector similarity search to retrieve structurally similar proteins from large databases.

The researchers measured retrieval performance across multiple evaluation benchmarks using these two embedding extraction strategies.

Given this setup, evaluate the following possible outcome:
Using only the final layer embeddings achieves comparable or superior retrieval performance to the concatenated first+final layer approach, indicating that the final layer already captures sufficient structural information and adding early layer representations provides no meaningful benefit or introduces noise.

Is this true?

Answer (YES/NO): YES